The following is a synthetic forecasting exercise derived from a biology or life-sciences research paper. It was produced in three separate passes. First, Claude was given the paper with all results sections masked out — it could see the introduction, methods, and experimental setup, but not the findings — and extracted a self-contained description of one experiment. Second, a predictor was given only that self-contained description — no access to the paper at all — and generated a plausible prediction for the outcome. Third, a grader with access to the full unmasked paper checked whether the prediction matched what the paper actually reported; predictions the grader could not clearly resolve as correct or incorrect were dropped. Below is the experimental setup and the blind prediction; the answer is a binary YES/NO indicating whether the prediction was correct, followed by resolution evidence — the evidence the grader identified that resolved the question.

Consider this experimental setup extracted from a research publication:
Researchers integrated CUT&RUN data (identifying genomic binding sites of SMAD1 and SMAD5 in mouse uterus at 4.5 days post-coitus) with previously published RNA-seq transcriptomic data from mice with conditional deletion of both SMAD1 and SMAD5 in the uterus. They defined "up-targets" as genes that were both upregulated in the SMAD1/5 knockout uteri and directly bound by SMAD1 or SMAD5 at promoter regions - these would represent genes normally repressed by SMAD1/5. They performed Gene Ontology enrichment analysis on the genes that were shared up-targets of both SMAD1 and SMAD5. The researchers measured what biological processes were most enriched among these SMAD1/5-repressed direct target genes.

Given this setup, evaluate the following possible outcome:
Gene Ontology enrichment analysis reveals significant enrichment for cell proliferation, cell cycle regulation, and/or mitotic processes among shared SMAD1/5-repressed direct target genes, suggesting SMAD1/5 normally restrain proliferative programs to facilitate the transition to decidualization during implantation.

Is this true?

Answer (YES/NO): NO